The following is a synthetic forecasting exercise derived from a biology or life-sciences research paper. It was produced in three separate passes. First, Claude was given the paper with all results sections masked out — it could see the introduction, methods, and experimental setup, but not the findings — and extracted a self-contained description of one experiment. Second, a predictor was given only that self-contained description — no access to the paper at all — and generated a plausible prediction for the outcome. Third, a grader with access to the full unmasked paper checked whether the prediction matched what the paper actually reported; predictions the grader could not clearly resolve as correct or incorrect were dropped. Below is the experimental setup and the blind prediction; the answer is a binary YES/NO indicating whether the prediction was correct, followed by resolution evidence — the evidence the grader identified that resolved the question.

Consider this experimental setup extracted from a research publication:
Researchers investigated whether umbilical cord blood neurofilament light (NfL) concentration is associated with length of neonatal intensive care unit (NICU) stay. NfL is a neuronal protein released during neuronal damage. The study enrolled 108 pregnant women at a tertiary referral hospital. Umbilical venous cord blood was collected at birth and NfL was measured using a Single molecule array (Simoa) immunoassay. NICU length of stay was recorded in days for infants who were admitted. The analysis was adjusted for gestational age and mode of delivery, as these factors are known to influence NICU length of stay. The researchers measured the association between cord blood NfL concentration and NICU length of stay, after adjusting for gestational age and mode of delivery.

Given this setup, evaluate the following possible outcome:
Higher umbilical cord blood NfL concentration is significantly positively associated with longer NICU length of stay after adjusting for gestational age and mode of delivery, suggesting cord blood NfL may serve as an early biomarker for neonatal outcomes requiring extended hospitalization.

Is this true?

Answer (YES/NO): NO